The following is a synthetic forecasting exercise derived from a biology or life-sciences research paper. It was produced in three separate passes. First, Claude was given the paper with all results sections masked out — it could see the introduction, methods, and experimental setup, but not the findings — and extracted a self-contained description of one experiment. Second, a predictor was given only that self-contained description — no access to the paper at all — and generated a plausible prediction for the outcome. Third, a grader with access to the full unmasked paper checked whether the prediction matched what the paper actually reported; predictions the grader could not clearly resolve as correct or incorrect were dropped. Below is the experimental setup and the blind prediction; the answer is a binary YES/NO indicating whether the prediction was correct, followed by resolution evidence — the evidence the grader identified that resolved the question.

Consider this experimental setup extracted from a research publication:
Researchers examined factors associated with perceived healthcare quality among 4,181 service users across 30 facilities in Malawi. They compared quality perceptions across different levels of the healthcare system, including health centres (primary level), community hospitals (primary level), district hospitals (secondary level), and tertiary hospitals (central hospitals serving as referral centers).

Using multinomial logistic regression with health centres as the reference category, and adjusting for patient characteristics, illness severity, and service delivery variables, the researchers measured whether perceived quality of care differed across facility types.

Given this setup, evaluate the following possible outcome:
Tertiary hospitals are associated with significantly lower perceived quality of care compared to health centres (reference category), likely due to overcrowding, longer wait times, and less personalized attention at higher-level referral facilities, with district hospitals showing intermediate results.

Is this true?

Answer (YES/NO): NO